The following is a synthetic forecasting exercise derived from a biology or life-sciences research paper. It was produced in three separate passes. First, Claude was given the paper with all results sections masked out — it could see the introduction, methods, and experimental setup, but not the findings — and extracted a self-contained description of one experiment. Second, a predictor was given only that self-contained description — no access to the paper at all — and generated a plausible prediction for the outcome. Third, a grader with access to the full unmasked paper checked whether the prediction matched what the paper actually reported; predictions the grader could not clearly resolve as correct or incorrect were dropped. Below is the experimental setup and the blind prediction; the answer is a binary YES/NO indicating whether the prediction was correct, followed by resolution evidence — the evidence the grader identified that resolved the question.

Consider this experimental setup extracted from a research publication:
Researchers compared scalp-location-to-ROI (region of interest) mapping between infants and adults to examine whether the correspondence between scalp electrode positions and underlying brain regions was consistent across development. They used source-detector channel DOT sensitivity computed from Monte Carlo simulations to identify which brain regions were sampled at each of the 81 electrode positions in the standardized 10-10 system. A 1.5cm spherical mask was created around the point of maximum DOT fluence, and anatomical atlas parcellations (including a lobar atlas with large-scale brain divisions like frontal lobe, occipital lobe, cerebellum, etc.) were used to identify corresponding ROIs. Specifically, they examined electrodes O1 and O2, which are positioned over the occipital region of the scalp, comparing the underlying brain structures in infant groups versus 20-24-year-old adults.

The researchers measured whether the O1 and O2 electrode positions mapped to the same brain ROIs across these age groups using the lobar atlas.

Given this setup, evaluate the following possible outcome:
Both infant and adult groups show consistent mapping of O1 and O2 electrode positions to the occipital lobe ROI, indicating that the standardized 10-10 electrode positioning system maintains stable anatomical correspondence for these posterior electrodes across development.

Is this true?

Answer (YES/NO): NO